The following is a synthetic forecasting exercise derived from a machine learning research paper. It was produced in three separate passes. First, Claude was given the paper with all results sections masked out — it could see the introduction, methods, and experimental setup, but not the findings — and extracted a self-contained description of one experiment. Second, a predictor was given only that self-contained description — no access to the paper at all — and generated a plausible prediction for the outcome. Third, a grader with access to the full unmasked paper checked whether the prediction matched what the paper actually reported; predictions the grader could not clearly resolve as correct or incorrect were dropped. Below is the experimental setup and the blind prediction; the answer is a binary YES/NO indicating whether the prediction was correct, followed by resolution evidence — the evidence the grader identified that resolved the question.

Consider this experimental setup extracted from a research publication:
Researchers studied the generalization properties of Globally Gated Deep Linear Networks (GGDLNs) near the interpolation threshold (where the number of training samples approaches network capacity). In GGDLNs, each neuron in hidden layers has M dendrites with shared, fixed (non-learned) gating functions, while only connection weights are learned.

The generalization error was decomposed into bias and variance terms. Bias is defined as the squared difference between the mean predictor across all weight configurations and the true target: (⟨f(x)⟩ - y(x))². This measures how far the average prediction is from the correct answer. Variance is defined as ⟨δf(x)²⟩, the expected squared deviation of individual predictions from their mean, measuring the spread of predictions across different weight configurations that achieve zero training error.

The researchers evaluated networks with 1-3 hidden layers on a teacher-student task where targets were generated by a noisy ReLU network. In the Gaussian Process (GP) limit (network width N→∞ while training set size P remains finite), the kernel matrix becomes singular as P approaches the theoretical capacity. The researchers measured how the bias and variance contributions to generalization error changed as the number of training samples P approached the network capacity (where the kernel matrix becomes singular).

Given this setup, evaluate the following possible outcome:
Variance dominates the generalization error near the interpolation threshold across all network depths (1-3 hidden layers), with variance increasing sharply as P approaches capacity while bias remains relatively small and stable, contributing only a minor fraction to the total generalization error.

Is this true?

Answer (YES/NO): NO